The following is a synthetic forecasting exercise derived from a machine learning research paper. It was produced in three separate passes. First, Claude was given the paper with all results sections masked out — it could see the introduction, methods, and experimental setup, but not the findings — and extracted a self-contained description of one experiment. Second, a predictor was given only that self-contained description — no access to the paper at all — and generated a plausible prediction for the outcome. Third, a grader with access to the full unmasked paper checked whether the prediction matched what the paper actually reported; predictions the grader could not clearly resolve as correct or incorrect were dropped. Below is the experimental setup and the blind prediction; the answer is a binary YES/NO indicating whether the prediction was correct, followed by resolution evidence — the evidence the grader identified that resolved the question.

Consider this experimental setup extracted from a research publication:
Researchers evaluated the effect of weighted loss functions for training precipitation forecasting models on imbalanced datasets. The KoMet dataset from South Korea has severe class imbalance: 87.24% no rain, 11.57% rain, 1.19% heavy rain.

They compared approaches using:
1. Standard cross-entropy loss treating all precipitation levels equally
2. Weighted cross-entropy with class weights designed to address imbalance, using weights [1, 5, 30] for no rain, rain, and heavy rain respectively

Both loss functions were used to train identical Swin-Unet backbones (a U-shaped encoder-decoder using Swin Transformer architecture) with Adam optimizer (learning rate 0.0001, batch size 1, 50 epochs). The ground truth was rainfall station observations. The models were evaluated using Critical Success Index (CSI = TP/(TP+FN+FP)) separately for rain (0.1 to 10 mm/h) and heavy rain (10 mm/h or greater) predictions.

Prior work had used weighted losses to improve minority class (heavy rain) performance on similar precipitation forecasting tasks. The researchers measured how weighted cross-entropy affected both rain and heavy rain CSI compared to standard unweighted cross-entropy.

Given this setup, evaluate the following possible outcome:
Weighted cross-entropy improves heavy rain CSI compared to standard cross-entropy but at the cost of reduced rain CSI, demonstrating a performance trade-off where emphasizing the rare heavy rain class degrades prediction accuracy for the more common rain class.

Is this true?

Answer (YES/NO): YES